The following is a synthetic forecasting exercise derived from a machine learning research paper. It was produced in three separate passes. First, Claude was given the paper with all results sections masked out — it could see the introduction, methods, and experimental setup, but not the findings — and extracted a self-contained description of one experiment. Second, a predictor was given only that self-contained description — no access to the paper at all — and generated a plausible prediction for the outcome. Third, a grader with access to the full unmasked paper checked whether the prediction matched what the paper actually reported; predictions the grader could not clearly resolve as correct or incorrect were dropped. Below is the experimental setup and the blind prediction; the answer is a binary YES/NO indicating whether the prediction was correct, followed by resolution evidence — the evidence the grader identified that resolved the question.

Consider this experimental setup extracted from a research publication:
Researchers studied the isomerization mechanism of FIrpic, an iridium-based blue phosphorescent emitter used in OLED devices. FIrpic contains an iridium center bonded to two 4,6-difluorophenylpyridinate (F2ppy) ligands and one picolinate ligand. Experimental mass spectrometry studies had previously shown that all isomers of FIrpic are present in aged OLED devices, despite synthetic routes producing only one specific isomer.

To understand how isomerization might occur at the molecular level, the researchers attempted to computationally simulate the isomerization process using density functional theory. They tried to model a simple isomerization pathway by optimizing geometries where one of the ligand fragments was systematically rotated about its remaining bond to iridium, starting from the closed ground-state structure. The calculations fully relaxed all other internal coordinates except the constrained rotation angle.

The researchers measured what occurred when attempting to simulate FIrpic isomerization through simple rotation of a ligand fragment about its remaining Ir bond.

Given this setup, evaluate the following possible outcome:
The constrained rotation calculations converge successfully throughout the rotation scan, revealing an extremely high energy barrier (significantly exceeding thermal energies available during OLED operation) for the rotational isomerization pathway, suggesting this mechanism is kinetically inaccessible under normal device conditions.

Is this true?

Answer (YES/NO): NO